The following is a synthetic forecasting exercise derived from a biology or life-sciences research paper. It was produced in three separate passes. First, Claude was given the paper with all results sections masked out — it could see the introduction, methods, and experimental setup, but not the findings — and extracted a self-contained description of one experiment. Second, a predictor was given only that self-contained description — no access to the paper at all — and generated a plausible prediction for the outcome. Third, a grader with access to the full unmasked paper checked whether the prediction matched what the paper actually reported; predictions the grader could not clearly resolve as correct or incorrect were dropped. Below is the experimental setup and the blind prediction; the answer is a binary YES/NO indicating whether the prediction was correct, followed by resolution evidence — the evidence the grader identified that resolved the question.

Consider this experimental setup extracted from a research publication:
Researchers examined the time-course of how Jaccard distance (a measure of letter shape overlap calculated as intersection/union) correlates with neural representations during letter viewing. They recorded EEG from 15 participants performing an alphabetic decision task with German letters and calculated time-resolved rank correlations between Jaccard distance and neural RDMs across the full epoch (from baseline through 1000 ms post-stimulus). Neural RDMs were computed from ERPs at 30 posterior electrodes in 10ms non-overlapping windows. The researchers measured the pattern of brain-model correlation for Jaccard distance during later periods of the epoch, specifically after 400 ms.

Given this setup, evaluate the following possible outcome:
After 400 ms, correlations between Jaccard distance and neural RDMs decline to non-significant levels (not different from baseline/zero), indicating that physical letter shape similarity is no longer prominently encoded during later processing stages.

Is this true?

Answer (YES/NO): NO